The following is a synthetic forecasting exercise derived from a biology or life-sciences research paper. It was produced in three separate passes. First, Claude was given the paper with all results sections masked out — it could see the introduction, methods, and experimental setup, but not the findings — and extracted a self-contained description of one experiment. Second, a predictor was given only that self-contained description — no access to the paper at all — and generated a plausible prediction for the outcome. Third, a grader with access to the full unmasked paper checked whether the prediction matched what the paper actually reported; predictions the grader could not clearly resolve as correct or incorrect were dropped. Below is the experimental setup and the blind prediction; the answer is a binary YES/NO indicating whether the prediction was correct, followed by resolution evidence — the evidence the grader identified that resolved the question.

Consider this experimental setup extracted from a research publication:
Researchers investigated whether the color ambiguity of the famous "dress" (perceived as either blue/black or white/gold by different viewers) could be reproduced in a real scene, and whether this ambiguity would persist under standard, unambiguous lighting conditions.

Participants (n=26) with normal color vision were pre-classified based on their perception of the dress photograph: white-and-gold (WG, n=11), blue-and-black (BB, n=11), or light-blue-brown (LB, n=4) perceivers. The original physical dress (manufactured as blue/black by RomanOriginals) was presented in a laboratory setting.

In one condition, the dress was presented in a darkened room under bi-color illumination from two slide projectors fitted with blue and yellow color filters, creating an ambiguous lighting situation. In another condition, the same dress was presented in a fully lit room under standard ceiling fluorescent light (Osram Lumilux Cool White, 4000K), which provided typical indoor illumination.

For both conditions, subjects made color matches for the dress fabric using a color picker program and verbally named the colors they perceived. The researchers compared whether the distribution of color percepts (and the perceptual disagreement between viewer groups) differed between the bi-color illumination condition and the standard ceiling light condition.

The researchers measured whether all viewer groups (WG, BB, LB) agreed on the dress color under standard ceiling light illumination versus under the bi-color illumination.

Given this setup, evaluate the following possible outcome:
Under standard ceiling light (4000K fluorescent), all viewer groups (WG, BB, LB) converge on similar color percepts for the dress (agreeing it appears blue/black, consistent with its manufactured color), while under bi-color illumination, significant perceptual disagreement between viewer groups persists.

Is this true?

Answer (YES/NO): YES